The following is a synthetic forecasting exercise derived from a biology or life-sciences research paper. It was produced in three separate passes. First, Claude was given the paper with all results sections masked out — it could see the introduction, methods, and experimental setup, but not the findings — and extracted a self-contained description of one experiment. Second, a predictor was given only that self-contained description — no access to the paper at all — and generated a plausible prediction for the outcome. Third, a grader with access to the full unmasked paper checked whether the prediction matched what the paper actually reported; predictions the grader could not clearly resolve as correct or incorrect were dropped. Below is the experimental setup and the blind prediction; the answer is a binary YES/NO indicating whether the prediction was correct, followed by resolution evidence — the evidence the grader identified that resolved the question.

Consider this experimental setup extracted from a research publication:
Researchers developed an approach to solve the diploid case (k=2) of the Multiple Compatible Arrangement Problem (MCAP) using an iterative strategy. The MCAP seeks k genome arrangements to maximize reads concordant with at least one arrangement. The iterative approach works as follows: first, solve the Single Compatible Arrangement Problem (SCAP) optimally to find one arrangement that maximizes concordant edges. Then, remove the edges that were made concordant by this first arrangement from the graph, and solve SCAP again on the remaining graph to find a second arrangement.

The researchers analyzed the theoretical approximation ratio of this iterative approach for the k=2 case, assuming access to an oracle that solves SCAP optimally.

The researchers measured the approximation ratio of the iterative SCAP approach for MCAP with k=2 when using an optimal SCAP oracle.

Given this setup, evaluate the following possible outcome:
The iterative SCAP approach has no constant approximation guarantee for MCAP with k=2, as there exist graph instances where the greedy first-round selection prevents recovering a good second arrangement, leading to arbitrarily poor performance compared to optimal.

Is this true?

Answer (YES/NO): NO